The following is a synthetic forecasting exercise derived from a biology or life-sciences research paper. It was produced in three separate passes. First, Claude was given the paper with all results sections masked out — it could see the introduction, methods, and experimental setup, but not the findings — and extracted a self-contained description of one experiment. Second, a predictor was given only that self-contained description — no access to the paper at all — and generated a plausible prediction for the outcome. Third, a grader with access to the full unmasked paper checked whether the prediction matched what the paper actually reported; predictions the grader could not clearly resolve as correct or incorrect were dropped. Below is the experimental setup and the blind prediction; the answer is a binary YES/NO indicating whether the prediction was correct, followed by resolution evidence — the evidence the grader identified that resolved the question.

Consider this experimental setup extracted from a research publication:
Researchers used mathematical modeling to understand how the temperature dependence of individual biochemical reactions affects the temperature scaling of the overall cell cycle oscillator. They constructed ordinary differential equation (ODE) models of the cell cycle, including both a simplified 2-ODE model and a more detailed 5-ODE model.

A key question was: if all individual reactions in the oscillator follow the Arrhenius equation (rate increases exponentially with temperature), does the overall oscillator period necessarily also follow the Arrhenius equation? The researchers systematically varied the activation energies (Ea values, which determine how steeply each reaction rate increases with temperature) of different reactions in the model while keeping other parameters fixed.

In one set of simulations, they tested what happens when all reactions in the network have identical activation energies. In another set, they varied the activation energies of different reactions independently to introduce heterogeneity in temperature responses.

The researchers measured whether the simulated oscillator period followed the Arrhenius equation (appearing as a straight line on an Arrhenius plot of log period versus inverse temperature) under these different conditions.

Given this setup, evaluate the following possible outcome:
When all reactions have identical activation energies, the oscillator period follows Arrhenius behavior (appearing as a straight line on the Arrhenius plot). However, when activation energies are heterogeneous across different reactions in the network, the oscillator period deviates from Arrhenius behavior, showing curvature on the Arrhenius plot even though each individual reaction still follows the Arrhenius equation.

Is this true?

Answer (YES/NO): YES